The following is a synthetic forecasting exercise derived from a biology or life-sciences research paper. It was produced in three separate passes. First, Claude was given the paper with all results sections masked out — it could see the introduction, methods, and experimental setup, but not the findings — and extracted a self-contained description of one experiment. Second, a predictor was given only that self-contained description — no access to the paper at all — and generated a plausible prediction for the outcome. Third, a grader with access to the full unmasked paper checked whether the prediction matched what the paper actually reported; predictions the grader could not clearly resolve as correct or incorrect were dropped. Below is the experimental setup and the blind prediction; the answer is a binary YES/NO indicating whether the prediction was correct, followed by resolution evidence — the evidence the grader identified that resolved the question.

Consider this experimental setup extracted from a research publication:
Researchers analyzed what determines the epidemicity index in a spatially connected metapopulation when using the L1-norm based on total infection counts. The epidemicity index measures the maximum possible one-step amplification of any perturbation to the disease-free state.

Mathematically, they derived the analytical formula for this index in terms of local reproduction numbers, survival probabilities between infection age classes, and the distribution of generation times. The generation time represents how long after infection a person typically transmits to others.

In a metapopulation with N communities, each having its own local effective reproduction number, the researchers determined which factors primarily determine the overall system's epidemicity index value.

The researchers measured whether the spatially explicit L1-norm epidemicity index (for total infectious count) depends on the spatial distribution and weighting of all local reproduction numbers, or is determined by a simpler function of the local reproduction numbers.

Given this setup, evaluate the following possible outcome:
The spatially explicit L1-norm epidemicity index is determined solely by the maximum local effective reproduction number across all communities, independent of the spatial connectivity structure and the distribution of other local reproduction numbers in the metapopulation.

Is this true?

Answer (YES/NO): YES